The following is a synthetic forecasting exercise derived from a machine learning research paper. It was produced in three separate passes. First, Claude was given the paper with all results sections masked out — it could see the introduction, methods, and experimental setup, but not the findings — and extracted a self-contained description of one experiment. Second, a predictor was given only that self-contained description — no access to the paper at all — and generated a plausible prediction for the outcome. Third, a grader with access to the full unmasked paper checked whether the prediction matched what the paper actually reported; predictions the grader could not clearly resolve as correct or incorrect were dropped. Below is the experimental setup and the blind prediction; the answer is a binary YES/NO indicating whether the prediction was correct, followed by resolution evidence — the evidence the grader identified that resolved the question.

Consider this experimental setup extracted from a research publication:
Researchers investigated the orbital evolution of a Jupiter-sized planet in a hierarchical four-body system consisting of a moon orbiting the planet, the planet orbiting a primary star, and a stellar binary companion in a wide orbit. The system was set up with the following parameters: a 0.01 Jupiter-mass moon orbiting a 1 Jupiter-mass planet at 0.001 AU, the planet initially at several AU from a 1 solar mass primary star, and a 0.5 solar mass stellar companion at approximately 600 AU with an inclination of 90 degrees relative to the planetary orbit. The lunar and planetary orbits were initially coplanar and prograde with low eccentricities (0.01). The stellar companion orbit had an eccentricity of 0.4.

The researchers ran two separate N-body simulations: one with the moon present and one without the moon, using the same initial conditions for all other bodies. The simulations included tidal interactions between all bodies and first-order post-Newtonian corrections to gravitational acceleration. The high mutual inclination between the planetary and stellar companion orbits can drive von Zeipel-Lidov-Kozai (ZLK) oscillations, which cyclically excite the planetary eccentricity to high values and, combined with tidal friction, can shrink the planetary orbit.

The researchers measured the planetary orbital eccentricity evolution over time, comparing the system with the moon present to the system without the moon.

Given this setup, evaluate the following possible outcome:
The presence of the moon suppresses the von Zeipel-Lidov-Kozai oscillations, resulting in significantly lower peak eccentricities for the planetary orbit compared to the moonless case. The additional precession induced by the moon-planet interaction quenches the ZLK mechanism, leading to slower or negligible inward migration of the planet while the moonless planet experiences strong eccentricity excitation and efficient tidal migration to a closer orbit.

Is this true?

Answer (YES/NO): YES